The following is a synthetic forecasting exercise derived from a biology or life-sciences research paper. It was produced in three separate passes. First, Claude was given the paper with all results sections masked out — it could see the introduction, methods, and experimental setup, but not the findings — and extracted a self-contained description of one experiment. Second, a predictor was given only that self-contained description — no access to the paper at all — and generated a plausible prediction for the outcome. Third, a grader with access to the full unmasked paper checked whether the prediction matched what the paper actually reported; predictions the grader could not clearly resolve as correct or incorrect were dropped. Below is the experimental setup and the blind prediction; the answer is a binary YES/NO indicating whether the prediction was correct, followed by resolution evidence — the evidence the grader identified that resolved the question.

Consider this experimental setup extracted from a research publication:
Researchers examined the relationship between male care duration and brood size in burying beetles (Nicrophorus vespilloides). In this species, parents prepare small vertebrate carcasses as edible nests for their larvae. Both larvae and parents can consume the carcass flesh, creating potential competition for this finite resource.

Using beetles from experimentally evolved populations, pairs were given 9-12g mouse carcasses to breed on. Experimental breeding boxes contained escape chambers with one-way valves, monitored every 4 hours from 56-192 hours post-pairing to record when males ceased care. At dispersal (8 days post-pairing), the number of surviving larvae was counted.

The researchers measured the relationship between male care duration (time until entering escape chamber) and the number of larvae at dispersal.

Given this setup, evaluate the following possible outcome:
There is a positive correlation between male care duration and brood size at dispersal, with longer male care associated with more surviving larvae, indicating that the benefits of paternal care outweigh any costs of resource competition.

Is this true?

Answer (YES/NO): NO